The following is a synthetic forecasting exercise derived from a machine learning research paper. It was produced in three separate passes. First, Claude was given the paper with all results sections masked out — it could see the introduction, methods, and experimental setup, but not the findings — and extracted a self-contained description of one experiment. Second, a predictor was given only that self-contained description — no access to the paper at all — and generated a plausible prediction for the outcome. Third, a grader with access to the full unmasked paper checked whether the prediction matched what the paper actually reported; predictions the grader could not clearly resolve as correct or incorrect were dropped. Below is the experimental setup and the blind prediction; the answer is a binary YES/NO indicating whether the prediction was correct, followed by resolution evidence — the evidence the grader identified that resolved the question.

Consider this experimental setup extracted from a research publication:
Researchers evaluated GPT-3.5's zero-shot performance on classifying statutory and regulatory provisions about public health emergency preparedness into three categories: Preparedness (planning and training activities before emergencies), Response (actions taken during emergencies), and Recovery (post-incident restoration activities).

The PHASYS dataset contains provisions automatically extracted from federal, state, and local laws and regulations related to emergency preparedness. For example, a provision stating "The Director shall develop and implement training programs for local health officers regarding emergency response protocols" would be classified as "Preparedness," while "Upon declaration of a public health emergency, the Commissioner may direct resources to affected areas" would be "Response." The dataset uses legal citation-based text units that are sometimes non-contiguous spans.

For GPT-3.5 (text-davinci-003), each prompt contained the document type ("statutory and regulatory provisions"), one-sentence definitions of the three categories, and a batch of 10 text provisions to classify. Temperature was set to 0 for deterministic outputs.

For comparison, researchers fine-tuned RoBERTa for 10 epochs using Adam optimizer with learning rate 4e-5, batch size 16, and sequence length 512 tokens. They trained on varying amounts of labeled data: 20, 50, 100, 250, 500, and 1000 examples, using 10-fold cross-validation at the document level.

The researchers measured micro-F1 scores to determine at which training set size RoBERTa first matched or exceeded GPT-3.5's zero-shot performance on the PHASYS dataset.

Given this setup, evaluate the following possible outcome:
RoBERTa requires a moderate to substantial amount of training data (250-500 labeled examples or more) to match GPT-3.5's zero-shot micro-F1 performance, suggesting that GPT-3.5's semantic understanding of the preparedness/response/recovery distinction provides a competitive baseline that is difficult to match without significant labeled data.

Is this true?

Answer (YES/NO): YES